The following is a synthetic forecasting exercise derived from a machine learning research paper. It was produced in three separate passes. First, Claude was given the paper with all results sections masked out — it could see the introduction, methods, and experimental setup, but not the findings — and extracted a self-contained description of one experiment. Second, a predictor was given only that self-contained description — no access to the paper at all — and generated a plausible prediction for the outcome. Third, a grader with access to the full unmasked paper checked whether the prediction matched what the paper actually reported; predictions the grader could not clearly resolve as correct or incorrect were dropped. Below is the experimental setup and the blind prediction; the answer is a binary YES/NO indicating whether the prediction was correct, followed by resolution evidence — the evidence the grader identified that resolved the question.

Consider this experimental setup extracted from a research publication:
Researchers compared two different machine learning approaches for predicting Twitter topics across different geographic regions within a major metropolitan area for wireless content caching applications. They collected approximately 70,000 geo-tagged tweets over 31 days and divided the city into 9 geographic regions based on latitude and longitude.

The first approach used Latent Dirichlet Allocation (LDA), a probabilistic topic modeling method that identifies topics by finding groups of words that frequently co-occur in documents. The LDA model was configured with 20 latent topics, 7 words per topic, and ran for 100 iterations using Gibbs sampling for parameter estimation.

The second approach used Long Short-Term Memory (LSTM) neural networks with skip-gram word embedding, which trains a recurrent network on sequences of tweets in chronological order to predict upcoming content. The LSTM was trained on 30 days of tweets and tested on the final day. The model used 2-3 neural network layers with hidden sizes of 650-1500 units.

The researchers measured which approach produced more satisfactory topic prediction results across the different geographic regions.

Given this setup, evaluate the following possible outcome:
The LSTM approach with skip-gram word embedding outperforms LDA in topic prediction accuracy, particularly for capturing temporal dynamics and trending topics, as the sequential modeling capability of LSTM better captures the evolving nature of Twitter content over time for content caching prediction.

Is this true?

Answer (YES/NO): NO